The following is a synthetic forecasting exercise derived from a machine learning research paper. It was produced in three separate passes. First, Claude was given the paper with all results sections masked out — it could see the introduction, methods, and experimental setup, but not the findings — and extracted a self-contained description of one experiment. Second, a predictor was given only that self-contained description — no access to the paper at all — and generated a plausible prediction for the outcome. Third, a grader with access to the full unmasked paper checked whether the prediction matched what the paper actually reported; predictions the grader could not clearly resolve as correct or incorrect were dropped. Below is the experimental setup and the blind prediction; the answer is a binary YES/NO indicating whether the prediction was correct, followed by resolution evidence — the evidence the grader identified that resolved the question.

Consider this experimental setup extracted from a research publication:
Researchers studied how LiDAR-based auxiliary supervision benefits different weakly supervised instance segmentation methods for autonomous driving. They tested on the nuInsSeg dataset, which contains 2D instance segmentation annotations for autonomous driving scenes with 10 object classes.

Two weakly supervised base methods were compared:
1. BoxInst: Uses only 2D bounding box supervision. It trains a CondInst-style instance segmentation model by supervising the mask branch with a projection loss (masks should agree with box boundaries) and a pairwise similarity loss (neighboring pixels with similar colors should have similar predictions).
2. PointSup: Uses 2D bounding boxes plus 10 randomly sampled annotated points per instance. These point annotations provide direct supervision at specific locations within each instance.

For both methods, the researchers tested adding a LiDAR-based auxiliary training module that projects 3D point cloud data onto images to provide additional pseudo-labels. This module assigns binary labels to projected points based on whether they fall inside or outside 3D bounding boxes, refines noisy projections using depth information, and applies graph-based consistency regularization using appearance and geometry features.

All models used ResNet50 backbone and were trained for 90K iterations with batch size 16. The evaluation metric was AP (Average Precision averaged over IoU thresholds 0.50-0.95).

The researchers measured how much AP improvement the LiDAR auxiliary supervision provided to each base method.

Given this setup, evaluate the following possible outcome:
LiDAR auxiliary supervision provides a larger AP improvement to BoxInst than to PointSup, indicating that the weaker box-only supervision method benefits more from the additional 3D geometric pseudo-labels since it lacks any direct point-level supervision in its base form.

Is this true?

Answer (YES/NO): YES